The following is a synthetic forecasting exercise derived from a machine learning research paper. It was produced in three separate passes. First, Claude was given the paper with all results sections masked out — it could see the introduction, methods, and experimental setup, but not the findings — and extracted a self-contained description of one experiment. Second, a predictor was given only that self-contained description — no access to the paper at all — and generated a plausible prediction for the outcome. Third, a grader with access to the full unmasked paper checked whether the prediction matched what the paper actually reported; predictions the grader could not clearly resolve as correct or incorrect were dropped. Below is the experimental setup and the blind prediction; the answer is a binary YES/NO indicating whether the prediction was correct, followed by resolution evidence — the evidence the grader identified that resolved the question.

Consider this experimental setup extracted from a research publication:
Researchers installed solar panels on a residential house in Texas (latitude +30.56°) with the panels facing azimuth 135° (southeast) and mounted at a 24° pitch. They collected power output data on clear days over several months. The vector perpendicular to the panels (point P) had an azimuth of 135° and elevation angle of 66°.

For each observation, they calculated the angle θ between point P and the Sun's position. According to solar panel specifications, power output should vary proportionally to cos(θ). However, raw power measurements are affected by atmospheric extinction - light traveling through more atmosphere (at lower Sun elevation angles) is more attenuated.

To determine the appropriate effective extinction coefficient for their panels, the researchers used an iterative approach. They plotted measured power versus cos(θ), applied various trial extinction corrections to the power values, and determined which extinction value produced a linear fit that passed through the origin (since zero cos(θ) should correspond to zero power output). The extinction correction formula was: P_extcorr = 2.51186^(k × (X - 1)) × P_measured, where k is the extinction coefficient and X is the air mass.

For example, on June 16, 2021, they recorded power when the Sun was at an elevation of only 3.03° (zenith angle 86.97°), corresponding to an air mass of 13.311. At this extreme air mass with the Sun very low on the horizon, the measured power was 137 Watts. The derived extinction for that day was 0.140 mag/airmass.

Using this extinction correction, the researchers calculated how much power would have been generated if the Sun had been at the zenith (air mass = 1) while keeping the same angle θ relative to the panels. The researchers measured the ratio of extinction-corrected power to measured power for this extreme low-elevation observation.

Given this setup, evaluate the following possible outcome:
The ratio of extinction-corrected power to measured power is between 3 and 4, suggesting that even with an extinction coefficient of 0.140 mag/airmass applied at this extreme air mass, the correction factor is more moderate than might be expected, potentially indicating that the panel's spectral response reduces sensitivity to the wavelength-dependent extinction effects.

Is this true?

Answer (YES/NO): NO